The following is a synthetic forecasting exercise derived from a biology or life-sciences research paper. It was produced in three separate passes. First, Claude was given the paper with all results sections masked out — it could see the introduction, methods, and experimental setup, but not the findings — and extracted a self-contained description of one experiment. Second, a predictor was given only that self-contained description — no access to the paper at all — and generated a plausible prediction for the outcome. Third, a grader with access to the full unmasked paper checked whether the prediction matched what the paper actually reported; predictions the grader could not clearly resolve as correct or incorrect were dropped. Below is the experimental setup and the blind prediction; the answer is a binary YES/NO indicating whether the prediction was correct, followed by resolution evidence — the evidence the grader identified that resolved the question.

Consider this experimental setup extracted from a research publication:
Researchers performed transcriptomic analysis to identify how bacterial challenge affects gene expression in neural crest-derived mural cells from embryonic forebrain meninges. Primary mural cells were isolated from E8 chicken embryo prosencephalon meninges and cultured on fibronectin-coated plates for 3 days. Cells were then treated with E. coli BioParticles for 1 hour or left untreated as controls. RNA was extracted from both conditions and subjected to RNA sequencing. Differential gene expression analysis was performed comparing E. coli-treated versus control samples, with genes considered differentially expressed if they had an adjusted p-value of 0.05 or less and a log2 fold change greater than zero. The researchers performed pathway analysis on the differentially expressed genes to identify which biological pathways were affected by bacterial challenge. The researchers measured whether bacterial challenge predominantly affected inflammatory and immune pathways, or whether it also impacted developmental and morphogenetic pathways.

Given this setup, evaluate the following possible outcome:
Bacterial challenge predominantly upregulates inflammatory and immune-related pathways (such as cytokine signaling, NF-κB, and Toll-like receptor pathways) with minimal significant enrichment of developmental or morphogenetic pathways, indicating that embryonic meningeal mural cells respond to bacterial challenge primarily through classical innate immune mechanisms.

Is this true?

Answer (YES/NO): NO